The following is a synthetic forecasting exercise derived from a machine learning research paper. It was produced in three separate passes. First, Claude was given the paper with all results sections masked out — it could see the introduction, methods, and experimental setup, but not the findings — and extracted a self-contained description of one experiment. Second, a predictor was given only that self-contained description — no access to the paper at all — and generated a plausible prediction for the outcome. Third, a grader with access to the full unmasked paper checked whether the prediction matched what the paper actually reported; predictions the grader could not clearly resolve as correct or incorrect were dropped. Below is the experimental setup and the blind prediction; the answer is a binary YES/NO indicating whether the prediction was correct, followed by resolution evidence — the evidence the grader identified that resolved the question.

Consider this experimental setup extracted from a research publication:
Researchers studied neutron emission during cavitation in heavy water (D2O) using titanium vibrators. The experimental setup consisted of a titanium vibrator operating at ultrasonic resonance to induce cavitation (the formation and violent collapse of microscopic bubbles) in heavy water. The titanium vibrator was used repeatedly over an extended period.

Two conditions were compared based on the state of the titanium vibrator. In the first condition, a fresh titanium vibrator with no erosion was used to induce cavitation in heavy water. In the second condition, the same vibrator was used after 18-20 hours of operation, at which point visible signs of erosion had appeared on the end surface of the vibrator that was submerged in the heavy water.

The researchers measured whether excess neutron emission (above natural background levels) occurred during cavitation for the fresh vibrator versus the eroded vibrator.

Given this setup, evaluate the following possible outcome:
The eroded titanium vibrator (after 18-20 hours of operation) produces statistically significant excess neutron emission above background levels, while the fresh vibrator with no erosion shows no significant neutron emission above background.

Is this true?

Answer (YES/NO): YES